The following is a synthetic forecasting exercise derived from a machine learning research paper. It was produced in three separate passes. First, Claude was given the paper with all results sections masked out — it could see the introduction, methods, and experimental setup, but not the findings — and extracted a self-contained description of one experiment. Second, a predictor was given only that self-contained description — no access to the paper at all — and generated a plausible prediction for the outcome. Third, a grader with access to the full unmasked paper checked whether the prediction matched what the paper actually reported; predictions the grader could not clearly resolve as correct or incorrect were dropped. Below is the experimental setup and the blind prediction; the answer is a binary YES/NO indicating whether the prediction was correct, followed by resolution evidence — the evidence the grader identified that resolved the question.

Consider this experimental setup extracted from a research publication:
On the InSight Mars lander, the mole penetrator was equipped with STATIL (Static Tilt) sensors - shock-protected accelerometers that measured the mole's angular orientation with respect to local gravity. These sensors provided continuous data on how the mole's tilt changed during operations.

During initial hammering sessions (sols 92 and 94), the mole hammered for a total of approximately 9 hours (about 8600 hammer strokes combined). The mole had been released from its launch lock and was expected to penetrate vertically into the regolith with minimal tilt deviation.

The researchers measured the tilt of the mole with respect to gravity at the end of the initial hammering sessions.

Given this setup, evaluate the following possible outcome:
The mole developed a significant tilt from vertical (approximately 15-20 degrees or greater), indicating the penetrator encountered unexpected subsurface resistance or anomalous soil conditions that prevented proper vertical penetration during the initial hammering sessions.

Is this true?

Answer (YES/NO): YES